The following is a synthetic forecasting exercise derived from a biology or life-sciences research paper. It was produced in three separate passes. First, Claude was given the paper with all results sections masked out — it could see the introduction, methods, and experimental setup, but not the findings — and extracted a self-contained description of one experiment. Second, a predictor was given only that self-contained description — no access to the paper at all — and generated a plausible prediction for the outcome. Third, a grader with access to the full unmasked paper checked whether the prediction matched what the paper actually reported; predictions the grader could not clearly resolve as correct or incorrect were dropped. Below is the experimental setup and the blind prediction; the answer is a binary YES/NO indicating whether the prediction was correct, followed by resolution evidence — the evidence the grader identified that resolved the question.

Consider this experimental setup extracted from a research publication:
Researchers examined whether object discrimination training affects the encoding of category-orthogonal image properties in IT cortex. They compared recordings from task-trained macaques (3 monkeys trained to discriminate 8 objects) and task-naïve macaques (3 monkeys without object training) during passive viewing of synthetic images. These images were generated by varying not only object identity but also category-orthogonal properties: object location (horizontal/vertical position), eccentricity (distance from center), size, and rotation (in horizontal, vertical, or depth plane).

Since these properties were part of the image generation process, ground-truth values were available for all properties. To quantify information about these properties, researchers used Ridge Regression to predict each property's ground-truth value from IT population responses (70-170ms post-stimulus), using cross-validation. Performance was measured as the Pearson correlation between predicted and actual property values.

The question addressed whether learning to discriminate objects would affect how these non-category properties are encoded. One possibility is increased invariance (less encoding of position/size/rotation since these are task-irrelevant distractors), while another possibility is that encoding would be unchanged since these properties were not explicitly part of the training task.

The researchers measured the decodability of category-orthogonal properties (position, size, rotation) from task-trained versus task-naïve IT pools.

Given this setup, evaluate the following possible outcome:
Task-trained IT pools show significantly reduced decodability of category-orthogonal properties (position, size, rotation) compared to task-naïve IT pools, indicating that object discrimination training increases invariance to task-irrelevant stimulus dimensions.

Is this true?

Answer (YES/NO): NO